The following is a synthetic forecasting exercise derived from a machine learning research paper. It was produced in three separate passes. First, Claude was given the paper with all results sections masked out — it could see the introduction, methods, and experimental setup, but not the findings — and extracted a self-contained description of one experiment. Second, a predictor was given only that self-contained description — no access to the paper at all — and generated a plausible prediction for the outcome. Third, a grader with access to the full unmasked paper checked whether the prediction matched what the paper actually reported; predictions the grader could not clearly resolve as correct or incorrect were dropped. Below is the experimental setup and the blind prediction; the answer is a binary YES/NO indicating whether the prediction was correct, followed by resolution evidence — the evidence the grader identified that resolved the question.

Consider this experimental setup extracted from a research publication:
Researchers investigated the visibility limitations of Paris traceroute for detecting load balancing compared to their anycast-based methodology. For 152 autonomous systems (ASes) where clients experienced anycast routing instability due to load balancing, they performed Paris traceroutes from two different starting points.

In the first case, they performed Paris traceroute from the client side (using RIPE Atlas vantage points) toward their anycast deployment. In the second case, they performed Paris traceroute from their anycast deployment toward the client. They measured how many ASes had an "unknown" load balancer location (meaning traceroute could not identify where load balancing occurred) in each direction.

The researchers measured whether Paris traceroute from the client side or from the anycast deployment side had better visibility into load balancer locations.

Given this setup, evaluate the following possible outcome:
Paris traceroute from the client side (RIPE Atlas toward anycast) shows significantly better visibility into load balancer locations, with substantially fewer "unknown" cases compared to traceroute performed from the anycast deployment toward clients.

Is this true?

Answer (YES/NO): YES